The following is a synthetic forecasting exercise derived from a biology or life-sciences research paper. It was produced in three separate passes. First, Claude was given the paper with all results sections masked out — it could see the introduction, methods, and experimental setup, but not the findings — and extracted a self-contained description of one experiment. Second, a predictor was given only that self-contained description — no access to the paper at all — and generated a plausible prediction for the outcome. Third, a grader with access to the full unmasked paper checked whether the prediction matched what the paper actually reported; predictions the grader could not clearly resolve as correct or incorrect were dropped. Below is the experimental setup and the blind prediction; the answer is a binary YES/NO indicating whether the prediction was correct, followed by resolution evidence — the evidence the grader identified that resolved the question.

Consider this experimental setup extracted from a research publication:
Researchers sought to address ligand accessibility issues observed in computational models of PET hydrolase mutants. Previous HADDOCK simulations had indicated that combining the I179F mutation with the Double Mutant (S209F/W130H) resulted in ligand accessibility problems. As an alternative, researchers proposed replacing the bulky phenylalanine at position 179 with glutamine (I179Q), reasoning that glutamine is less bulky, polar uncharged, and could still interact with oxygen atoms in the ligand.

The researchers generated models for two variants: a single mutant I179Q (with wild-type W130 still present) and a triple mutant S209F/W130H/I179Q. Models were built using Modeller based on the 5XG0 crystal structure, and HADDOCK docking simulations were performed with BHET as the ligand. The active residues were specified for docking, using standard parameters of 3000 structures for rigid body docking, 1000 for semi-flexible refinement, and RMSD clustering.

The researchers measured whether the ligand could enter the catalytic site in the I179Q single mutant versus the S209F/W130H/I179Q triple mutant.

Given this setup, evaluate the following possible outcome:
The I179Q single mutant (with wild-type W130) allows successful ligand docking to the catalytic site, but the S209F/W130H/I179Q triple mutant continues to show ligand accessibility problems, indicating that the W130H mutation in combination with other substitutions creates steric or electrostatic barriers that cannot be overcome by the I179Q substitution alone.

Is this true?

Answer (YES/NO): NO